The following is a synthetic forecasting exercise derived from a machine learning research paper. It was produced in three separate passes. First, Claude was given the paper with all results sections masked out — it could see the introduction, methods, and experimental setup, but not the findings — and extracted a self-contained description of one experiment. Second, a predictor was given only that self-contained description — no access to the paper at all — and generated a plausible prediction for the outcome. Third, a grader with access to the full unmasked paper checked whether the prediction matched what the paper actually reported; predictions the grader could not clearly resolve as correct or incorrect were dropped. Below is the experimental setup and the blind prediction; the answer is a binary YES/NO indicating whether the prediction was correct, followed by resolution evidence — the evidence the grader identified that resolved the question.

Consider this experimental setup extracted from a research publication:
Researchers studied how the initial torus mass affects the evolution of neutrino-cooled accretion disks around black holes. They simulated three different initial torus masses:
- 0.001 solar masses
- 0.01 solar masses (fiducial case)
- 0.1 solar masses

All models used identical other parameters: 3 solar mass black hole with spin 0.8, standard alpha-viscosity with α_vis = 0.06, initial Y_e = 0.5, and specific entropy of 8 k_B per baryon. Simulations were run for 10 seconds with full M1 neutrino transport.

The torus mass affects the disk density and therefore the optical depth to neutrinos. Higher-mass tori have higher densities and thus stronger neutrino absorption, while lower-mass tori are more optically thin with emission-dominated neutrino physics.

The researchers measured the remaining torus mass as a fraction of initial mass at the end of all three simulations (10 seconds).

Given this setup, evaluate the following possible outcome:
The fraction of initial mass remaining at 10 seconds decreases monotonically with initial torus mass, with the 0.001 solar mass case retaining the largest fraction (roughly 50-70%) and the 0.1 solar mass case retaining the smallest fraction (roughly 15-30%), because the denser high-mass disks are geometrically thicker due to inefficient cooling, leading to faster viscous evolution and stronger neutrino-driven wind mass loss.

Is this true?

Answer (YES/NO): NO